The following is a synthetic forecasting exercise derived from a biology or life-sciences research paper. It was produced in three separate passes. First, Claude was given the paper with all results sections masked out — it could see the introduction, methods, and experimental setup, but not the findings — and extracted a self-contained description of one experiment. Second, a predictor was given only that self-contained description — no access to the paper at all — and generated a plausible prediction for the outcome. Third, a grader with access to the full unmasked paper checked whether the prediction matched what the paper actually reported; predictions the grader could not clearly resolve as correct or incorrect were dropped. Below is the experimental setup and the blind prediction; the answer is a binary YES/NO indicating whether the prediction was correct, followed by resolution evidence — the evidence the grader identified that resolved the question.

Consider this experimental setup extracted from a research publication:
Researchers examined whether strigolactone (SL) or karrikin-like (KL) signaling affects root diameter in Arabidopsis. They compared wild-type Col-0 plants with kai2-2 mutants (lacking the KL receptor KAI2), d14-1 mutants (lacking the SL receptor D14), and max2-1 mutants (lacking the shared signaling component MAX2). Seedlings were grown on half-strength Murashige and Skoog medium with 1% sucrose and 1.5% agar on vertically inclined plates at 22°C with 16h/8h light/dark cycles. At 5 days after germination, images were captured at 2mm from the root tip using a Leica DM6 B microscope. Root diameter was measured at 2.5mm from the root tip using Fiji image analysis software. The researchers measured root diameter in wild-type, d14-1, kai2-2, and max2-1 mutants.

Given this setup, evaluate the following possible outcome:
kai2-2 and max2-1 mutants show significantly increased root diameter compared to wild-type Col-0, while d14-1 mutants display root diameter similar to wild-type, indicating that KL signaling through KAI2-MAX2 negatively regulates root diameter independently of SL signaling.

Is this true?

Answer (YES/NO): NO